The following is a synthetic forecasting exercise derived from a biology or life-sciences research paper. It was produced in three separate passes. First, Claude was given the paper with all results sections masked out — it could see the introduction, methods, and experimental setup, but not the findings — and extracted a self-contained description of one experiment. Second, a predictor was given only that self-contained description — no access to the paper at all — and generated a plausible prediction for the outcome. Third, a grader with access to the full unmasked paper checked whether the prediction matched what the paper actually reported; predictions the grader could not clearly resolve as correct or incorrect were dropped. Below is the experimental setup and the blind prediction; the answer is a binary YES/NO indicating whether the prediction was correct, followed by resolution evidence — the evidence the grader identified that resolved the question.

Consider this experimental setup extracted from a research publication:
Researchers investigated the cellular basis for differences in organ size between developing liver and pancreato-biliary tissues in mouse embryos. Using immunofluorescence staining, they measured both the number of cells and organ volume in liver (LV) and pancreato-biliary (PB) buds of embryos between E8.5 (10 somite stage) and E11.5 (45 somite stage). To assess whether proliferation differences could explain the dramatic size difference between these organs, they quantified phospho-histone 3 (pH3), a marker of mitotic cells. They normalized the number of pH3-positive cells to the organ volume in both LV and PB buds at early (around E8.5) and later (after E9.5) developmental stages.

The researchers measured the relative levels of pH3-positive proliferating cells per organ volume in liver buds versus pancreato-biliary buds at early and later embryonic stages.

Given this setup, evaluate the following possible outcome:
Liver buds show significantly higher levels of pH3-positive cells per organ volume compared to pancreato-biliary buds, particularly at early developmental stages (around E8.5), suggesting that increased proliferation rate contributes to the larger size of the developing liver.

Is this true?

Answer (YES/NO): NO